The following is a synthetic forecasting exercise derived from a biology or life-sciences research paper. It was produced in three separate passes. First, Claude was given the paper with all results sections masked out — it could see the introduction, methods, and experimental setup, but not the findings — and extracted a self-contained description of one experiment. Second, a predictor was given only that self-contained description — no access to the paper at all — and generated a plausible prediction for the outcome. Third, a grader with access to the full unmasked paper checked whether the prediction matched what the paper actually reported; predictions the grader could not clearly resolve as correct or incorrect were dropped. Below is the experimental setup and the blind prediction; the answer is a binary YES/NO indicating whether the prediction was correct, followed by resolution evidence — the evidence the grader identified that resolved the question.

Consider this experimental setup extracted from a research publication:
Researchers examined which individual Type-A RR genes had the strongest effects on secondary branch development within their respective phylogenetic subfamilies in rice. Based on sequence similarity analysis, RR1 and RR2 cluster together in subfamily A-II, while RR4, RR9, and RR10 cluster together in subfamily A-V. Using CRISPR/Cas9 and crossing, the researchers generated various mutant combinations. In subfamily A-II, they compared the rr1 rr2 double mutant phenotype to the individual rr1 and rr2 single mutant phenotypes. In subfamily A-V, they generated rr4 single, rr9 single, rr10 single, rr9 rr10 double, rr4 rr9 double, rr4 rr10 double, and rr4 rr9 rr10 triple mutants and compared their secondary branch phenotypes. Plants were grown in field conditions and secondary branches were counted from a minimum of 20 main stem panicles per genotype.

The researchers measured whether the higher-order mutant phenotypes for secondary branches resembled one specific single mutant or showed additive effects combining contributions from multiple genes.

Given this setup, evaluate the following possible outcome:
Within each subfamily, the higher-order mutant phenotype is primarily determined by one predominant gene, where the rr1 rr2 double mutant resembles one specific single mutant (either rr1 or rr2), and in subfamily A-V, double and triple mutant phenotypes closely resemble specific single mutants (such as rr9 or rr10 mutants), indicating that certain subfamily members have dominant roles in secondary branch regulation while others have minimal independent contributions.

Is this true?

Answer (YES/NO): NO